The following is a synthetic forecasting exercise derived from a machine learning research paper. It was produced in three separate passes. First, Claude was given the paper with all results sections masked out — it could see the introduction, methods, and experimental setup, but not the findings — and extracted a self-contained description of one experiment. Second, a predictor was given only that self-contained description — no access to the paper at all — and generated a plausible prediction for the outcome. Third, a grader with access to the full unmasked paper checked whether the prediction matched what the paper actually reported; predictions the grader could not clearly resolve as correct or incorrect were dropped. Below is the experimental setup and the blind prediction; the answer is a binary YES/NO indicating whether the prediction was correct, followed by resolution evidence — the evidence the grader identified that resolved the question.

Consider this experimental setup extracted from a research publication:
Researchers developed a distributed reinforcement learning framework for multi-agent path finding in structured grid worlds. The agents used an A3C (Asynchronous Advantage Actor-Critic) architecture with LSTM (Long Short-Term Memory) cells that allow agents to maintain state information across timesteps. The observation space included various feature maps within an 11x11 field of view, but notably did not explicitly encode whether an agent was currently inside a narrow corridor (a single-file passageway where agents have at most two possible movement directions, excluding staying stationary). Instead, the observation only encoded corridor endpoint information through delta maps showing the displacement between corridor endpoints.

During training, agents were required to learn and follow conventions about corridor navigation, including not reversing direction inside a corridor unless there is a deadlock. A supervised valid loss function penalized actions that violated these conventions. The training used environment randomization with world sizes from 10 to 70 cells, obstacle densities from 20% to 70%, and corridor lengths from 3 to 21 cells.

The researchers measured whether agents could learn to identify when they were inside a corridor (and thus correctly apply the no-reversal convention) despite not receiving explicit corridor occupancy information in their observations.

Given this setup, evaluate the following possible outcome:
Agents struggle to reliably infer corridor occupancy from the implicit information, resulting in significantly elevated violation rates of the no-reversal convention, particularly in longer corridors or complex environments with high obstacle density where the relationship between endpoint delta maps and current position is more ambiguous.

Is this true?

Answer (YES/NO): NO